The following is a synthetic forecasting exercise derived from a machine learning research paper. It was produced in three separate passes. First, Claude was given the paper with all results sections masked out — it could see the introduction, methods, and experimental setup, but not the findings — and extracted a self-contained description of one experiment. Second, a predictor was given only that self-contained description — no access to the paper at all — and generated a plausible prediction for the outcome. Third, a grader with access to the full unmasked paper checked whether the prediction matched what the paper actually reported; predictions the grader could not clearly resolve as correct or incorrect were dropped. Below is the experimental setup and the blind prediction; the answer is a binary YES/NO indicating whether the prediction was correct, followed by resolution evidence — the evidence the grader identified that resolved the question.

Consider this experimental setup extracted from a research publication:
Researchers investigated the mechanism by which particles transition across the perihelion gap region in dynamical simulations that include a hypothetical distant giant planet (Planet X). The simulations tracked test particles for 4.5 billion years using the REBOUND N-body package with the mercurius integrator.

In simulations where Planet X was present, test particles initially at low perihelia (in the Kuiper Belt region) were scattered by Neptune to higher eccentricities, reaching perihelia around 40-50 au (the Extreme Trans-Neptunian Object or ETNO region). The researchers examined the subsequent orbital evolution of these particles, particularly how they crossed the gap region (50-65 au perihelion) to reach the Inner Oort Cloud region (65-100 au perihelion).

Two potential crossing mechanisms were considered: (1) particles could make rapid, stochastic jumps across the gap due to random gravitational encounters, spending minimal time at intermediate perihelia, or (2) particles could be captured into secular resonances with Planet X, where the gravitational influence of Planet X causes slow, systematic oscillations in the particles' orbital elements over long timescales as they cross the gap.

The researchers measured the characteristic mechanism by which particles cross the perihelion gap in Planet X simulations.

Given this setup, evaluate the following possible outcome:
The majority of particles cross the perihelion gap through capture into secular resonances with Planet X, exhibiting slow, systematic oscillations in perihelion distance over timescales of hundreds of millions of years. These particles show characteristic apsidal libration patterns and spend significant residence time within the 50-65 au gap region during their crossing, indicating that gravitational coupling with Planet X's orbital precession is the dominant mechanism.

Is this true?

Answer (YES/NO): NO